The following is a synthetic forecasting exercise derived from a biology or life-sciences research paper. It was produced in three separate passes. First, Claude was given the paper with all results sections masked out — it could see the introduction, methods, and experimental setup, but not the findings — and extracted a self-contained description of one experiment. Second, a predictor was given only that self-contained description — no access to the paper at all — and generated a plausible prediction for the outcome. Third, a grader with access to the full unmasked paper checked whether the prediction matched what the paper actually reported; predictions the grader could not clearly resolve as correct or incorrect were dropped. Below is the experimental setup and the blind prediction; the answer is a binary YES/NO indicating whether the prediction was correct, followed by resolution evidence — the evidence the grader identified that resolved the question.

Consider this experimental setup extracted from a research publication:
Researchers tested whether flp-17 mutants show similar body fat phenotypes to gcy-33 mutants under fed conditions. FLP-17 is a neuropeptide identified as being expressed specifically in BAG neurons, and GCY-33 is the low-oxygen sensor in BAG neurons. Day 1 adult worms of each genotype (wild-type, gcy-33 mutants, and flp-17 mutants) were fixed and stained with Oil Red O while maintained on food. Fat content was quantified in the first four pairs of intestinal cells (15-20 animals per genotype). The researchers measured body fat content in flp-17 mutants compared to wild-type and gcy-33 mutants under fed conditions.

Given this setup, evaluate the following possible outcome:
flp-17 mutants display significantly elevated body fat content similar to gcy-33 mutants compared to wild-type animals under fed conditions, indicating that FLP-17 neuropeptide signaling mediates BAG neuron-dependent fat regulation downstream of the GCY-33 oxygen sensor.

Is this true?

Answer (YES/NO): NO